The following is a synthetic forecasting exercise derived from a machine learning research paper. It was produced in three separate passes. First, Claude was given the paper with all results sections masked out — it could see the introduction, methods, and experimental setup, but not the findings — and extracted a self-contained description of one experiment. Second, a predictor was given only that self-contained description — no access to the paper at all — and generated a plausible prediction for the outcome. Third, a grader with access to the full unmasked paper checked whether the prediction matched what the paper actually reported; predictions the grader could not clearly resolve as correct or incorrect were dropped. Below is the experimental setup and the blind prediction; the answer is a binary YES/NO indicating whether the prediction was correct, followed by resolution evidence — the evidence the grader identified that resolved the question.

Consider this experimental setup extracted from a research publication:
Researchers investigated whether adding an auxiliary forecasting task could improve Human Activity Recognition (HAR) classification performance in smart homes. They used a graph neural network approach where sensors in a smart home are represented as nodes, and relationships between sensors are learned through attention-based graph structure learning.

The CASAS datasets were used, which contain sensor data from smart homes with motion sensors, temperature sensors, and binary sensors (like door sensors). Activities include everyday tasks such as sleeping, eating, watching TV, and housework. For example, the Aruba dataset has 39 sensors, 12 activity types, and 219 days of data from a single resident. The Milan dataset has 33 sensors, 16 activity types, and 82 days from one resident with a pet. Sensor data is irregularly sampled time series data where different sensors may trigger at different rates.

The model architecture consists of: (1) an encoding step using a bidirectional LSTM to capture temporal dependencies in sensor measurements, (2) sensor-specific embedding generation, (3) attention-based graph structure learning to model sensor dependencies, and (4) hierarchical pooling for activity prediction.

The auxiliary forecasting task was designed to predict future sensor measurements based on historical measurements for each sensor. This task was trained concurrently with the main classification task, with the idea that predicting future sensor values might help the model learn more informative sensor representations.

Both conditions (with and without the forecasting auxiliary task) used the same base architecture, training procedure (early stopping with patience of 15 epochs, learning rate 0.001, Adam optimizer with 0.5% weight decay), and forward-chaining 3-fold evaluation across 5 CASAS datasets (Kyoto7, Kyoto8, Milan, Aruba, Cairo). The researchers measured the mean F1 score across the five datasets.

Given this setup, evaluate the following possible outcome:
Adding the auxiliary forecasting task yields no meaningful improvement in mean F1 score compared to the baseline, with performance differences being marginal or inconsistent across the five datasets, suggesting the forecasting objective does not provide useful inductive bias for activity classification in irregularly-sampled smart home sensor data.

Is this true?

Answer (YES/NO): NO